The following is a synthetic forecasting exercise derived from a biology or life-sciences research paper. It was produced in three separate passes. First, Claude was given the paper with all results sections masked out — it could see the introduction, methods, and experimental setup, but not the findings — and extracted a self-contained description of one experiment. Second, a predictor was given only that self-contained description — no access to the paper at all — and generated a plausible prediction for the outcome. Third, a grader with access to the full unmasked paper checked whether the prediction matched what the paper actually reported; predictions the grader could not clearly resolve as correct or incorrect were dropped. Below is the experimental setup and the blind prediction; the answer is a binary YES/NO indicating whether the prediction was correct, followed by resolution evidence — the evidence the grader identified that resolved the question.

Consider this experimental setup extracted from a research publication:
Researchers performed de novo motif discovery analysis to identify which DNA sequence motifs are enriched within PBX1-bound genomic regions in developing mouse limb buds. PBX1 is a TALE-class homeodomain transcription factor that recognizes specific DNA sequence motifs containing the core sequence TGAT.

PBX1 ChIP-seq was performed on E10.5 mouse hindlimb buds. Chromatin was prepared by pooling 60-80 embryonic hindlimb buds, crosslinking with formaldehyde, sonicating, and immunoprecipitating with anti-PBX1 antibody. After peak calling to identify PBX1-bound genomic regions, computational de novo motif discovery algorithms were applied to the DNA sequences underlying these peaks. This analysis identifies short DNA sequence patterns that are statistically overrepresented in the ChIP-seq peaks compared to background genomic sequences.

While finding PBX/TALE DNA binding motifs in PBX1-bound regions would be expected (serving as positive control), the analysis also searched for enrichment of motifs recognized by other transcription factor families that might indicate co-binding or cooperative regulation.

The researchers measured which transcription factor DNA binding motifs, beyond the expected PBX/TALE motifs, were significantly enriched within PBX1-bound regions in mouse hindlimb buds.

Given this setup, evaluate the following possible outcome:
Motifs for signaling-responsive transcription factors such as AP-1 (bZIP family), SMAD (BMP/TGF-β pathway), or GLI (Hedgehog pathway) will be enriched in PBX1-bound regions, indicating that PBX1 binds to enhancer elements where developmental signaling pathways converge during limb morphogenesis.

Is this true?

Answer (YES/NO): NO